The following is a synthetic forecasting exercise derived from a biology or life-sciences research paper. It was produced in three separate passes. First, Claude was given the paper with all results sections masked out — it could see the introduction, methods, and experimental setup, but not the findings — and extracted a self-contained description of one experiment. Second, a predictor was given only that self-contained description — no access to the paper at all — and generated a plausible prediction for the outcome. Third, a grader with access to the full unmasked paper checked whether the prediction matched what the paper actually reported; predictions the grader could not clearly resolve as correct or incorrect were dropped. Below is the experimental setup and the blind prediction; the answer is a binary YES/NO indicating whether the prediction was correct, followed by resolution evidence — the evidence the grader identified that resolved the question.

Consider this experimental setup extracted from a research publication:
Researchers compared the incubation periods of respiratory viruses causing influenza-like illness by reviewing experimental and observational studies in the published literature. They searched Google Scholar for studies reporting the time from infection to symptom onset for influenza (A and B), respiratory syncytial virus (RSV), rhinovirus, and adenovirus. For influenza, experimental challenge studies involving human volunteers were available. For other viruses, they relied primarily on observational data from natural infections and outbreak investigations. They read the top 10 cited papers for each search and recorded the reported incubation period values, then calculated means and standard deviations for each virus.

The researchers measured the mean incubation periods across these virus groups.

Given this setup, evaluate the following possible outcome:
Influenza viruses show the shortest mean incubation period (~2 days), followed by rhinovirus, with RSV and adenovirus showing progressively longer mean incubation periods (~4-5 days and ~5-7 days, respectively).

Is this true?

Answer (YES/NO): NO